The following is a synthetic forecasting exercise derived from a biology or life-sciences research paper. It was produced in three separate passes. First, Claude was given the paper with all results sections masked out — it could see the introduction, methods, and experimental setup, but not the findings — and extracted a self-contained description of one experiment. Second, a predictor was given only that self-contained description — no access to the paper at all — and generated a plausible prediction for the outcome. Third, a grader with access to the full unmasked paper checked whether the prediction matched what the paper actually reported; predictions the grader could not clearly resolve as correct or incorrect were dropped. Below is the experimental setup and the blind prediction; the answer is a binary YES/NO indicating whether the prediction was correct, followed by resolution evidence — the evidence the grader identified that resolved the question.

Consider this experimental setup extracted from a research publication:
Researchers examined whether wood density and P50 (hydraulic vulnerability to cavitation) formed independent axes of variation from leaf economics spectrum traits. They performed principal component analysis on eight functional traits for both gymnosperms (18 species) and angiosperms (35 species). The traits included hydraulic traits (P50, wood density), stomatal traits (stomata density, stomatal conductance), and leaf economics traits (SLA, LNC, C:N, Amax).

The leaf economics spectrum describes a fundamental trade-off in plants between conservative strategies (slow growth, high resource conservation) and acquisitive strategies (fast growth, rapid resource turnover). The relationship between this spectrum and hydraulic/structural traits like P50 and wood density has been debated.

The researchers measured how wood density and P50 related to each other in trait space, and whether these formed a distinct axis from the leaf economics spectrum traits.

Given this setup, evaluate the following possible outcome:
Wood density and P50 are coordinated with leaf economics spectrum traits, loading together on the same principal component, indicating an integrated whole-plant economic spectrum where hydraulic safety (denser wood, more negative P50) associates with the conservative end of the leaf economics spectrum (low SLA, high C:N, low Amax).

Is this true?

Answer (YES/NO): NO